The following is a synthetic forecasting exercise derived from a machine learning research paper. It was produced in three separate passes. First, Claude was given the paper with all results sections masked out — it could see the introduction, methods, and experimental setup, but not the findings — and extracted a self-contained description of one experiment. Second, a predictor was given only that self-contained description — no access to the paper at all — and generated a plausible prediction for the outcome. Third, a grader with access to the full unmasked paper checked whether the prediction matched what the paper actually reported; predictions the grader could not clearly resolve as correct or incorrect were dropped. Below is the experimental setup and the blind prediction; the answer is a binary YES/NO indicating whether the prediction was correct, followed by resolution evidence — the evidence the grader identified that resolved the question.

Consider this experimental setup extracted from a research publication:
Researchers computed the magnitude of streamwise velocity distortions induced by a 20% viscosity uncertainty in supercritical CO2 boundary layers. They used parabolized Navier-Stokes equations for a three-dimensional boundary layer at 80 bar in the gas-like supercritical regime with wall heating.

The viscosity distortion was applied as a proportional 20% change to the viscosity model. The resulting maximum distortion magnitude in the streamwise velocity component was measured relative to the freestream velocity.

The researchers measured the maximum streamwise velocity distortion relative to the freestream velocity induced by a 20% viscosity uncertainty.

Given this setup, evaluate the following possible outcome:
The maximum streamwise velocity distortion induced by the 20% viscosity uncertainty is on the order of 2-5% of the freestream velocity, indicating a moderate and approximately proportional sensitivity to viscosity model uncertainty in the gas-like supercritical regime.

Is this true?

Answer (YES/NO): YES